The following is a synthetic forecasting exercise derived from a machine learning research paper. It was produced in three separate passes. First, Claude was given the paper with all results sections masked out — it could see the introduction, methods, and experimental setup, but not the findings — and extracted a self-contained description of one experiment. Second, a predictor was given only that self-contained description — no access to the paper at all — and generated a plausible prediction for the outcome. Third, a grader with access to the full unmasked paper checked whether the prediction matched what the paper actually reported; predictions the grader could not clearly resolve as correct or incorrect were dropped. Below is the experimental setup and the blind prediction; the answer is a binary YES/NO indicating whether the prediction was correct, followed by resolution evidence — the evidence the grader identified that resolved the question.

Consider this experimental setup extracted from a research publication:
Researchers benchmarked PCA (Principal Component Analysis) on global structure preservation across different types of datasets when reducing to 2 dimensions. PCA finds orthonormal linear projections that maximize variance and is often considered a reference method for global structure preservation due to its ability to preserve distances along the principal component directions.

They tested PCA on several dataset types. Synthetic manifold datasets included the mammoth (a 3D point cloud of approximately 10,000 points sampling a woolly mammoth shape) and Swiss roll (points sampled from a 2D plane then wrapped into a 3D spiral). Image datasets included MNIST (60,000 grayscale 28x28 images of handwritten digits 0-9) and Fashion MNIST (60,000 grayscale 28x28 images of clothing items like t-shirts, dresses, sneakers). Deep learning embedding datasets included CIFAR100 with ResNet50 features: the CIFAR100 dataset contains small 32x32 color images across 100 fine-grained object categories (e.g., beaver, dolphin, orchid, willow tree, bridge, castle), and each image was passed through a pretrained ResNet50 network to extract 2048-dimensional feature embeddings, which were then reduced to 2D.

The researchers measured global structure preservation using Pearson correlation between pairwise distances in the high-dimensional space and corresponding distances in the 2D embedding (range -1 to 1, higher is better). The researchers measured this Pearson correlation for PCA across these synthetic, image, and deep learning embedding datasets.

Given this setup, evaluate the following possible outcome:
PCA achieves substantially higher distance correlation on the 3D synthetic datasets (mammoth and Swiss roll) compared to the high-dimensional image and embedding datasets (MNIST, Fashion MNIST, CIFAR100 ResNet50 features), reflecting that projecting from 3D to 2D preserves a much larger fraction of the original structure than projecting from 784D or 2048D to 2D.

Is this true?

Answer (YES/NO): NO